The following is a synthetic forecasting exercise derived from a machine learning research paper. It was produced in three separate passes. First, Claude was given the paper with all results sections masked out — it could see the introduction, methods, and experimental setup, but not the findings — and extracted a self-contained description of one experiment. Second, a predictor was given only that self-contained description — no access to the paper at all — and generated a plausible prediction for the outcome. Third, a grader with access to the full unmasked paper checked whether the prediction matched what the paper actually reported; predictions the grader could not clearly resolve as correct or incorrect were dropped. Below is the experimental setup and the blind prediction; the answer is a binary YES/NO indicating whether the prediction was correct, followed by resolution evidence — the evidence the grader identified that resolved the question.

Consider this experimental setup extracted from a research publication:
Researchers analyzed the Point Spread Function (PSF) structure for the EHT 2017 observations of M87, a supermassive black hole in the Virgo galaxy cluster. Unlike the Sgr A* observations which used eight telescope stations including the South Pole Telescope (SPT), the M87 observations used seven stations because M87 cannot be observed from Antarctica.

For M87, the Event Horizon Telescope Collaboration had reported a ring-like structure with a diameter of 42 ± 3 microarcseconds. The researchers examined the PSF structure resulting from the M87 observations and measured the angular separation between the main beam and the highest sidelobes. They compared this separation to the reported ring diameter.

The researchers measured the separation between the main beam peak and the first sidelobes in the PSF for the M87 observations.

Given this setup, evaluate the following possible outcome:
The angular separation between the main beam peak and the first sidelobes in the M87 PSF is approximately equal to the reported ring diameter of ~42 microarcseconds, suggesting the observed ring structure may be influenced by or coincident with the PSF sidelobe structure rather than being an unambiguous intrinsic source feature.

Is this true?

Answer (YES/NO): YES